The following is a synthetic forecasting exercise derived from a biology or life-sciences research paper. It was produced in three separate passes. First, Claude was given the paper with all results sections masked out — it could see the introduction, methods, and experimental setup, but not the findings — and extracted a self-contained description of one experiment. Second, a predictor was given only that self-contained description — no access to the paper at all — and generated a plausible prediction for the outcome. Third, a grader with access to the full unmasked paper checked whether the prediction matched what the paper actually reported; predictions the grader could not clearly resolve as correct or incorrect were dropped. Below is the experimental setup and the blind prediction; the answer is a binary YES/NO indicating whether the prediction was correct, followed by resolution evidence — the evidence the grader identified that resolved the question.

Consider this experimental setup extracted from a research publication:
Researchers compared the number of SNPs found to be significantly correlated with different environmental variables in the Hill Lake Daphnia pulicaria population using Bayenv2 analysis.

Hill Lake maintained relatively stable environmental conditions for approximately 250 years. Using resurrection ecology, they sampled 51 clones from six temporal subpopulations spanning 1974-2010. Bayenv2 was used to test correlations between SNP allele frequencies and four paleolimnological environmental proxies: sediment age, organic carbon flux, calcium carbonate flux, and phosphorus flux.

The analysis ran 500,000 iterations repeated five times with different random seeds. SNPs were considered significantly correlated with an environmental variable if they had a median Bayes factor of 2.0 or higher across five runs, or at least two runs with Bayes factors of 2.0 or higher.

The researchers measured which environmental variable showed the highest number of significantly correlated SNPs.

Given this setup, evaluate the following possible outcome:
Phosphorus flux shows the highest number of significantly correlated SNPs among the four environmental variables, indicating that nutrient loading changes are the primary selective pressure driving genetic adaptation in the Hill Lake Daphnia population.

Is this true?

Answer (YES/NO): NO